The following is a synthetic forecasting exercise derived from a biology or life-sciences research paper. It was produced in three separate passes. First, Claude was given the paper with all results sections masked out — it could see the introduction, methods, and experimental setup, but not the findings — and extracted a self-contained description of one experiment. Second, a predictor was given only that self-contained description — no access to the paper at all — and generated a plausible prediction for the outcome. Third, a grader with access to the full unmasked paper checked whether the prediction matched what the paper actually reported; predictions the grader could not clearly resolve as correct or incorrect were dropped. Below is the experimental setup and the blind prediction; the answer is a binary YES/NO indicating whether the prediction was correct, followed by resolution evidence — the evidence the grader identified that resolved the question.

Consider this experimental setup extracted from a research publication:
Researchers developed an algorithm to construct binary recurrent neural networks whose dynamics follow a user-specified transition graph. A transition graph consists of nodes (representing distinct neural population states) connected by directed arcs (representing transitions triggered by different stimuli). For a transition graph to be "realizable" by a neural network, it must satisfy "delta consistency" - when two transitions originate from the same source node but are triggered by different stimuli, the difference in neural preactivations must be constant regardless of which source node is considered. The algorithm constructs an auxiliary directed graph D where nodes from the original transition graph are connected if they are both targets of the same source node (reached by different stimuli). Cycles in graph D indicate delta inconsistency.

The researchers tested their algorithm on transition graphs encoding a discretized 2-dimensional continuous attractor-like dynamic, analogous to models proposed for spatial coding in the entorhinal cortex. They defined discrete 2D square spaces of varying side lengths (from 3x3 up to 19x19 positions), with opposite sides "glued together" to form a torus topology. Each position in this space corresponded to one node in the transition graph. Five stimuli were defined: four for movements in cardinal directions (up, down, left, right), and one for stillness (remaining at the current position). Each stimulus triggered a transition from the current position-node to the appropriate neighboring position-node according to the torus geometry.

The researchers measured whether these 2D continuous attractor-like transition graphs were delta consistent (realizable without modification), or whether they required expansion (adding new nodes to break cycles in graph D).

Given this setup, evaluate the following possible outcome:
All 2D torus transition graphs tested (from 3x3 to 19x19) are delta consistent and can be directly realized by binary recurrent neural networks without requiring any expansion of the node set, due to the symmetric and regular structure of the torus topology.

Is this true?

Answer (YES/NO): NO